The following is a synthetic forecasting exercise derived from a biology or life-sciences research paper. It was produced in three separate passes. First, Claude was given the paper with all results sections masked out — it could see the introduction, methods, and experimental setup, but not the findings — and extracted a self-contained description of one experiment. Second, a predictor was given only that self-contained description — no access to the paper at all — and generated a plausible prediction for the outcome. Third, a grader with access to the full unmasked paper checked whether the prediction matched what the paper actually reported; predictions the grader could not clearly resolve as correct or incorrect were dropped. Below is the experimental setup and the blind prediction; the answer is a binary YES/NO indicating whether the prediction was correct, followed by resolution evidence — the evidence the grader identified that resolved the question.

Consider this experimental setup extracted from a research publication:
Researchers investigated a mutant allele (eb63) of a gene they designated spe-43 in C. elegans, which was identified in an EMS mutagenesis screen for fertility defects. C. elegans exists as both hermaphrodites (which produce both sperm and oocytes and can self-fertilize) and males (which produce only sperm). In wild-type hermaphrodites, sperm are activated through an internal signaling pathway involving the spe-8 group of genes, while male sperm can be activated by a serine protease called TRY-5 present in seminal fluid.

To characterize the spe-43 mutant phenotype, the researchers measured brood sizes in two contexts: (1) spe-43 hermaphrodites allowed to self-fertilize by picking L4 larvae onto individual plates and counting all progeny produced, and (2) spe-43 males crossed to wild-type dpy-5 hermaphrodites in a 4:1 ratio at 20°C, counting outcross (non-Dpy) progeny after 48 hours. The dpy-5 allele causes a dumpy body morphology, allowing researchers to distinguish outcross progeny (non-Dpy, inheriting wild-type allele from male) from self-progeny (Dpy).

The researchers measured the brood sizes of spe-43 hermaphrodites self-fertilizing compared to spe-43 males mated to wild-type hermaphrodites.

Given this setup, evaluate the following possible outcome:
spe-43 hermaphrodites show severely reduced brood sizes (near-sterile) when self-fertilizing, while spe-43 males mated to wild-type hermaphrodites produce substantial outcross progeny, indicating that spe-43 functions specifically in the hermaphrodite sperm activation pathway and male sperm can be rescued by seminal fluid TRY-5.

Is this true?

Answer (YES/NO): YES